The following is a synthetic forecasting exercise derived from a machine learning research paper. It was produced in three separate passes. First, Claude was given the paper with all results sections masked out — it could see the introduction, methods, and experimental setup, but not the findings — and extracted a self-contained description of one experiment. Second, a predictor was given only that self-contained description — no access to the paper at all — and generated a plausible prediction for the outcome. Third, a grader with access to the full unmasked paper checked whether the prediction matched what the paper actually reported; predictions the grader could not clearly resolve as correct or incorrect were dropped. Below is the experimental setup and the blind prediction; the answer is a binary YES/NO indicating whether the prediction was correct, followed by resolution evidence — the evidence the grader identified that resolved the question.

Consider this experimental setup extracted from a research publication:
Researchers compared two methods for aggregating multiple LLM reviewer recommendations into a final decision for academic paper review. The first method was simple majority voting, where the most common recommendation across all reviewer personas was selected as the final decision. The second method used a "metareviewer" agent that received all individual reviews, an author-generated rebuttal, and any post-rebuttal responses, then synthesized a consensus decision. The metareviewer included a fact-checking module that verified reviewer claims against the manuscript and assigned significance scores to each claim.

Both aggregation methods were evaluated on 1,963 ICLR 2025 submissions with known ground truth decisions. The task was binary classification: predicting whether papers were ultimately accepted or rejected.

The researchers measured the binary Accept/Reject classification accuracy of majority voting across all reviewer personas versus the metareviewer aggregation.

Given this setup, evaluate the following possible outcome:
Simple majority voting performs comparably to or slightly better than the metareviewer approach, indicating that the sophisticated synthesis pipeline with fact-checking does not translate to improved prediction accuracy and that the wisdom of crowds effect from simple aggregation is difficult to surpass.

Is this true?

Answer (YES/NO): NO